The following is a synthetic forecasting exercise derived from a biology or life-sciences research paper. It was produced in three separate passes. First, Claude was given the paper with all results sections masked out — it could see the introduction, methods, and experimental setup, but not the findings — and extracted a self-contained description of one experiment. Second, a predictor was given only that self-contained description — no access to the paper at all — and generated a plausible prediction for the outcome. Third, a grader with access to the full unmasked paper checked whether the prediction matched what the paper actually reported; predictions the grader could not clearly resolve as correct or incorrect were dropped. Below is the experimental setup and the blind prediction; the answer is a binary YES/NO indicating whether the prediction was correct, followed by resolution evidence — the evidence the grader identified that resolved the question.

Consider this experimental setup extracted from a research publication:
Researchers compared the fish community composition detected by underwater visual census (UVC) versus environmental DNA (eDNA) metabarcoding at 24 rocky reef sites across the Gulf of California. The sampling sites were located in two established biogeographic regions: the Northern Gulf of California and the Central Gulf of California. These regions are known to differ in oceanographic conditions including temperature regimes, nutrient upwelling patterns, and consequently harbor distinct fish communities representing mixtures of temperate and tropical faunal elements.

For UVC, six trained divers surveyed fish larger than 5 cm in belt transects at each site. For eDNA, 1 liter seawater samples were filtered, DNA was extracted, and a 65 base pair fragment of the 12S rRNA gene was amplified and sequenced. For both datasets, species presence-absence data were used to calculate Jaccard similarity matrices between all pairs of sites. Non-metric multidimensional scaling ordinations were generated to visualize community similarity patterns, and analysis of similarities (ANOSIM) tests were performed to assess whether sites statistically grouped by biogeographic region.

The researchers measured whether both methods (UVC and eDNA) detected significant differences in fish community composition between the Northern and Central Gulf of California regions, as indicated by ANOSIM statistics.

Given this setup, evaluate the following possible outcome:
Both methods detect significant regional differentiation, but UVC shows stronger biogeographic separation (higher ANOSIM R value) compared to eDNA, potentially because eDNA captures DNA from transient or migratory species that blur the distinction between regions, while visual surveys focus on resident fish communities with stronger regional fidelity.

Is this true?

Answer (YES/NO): NO